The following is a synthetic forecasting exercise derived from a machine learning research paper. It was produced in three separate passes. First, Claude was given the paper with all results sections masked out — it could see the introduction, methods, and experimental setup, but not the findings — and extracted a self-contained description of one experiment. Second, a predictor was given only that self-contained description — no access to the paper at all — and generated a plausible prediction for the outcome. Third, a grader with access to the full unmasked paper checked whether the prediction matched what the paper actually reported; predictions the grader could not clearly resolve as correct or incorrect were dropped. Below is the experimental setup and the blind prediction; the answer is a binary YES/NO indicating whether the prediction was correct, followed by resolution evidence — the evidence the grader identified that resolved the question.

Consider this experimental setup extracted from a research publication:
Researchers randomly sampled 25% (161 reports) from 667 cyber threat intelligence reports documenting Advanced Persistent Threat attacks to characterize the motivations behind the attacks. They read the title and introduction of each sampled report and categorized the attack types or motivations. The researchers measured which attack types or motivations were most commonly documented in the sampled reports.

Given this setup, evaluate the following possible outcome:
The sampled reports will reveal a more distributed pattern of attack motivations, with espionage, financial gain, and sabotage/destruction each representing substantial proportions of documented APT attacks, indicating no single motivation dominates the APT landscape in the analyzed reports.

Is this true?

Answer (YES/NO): NO